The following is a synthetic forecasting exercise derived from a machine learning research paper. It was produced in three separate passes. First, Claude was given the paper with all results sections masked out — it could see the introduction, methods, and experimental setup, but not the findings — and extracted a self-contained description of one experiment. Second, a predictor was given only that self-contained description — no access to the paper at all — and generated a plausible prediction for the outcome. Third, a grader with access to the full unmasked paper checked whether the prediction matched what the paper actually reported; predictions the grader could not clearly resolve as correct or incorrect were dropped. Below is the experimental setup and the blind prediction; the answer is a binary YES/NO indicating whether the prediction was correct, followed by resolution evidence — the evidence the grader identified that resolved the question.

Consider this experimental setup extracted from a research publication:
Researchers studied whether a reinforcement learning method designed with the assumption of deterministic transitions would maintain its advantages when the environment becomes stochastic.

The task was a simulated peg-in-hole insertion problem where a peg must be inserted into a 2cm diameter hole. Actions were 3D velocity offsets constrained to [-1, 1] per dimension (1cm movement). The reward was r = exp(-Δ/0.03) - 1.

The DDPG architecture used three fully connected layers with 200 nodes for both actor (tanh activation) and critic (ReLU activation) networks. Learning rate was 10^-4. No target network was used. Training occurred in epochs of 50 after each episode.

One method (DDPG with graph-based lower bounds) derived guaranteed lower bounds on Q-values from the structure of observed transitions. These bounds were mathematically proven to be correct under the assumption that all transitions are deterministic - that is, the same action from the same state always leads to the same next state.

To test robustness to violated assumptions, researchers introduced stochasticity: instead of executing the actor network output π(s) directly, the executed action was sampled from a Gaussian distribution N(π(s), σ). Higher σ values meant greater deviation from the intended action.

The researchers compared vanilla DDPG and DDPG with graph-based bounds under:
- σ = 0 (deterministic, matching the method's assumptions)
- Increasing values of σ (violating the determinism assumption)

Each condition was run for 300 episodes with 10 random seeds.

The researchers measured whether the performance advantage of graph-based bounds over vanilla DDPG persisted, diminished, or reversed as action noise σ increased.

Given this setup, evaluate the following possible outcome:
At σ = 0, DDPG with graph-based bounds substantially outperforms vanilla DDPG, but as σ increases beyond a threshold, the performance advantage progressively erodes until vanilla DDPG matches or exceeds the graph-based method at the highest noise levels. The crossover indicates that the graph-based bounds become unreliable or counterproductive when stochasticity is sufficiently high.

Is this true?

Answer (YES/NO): NO